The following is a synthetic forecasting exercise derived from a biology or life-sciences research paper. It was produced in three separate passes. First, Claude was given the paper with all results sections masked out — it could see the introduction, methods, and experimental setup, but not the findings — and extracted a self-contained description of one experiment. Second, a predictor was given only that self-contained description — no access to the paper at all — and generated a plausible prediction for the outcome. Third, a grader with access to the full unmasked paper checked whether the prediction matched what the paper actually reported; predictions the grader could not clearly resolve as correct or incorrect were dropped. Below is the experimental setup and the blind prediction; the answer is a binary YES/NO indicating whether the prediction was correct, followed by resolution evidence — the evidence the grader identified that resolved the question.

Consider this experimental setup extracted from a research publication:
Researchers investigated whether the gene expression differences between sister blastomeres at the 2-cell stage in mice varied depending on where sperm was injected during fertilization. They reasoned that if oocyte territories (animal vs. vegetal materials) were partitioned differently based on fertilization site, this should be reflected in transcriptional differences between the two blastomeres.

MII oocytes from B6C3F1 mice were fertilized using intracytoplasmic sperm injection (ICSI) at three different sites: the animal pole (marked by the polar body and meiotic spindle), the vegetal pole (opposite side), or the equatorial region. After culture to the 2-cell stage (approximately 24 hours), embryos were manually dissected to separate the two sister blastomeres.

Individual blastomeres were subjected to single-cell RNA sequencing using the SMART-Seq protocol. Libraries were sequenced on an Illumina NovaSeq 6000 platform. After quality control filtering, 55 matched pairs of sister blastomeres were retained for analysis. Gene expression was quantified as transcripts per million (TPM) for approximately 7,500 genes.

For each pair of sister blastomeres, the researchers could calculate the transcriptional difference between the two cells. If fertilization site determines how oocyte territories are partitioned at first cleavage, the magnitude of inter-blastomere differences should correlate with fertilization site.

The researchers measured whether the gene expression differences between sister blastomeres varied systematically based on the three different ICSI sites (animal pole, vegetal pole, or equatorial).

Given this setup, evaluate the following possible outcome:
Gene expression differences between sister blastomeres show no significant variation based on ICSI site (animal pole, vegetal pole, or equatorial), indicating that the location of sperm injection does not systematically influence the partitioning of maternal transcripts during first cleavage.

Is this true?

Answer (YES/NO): NO